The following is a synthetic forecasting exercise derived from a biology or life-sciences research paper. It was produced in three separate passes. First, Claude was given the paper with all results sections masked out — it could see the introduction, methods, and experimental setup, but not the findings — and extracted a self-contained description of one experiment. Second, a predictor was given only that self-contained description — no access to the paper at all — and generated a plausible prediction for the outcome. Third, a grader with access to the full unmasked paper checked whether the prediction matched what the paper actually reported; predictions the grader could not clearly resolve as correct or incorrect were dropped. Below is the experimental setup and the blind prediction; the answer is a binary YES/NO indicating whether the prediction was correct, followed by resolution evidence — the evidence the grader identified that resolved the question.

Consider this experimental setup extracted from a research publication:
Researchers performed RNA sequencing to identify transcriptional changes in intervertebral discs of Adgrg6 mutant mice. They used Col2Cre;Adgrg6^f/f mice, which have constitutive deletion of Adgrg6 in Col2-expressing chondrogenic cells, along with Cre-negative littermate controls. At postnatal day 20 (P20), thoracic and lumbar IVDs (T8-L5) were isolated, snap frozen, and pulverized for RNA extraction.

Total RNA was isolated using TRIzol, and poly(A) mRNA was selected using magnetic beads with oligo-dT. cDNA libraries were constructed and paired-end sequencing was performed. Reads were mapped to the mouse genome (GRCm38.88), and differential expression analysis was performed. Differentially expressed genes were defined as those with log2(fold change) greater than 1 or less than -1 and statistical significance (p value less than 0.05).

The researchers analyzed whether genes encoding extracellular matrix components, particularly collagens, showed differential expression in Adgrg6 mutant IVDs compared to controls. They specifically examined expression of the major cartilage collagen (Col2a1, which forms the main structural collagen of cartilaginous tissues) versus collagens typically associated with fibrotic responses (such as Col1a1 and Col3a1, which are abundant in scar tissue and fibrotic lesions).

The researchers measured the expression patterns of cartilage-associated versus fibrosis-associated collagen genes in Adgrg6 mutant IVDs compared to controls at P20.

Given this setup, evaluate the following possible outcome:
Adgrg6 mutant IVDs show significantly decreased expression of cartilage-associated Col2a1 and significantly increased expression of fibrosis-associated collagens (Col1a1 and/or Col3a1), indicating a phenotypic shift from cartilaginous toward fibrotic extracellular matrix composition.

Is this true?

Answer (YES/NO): NO